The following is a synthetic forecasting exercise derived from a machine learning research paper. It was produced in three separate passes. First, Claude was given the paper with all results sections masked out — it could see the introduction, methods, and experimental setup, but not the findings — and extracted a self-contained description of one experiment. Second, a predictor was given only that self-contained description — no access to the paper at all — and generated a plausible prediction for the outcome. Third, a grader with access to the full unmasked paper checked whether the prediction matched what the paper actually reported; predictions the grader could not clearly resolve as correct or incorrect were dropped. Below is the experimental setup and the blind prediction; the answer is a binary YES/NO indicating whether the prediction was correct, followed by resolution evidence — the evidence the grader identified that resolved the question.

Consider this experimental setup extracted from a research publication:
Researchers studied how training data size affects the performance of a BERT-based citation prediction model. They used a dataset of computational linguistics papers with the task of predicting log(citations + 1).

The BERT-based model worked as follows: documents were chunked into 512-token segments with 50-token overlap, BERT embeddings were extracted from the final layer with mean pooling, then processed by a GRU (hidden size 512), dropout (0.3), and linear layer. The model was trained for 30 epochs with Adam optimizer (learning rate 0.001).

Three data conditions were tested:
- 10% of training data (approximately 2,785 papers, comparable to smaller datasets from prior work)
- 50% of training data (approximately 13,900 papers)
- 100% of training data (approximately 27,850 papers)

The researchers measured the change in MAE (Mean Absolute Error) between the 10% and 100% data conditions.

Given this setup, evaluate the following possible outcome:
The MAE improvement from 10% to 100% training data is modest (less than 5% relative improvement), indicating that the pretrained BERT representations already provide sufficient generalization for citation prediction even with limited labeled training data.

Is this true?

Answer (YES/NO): NO